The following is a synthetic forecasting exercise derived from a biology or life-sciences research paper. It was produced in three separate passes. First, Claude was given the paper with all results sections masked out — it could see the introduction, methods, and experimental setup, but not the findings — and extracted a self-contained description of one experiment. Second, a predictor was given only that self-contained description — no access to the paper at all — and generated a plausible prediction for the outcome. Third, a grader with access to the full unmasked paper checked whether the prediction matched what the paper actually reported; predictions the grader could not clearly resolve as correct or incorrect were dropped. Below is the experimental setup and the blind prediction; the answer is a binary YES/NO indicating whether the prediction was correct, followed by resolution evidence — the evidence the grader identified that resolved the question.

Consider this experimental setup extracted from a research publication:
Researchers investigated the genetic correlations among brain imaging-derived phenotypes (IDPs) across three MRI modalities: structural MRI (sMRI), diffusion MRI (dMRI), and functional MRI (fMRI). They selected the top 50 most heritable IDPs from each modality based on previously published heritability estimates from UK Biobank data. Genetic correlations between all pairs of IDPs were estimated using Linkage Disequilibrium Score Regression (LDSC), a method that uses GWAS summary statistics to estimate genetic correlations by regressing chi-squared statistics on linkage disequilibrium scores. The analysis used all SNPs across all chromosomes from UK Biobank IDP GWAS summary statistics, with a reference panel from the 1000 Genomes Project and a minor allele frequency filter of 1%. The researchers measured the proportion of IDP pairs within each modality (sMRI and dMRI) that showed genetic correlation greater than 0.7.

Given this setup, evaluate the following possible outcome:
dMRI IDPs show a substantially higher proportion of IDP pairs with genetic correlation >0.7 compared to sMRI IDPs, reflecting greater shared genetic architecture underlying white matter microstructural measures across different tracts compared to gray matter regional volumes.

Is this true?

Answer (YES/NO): YES